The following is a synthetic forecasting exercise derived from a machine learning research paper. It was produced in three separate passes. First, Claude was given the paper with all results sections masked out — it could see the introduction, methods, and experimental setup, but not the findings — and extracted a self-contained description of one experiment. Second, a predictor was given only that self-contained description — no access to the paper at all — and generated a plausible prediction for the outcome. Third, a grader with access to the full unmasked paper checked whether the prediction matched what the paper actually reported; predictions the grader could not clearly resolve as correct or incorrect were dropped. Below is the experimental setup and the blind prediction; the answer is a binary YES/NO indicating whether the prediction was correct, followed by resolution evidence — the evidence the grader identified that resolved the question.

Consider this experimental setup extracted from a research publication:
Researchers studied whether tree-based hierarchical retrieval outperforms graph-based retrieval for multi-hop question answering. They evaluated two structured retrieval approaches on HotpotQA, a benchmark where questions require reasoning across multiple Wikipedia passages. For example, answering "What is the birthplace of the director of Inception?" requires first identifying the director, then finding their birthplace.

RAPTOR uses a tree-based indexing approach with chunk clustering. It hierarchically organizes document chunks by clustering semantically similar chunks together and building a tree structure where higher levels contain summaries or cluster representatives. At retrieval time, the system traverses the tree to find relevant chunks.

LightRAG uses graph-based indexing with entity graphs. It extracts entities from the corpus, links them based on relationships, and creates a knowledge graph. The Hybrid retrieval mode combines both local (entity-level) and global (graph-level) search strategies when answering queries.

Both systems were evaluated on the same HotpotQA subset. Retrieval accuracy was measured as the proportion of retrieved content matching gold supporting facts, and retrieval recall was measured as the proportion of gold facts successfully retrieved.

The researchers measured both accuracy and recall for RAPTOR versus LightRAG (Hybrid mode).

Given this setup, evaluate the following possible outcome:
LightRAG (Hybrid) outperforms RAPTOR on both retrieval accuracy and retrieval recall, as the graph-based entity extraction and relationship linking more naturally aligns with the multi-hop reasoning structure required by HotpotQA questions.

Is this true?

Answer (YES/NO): NO